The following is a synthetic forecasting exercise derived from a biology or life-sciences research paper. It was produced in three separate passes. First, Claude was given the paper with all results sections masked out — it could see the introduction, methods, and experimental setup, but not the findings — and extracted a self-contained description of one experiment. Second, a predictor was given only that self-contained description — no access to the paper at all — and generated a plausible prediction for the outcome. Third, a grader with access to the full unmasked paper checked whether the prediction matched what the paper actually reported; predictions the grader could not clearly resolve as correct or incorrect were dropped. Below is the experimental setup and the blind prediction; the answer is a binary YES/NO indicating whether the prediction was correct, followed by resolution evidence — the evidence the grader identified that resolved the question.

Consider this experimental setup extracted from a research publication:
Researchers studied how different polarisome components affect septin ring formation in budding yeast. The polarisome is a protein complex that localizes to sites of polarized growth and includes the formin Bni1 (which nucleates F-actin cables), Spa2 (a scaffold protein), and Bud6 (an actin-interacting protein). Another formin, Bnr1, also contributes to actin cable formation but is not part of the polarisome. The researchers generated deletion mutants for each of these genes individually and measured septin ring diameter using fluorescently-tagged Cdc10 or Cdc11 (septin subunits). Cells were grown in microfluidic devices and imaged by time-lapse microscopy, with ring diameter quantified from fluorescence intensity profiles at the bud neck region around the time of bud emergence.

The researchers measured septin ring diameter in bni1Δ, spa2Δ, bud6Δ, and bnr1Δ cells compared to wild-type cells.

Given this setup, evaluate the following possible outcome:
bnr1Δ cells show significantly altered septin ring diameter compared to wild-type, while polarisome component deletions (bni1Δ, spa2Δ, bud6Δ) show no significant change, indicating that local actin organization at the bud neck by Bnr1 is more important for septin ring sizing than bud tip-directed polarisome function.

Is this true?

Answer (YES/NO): NO